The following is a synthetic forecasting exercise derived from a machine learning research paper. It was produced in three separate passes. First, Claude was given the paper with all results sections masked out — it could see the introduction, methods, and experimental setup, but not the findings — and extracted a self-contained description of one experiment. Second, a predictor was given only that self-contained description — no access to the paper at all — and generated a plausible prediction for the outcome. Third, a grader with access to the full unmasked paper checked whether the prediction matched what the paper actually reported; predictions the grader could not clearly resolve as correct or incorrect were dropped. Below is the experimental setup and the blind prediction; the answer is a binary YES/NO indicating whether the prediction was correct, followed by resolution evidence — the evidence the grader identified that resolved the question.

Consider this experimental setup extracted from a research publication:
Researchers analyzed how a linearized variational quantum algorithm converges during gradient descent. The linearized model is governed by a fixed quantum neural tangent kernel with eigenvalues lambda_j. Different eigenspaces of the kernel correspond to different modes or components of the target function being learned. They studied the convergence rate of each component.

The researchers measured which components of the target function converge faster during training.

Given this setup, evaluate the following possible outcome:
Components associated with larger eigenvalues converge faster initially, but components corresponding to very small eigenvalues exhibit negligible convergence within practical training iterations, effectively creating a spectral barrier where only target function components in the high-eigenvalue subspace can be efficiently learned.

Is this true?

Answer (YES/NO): NO